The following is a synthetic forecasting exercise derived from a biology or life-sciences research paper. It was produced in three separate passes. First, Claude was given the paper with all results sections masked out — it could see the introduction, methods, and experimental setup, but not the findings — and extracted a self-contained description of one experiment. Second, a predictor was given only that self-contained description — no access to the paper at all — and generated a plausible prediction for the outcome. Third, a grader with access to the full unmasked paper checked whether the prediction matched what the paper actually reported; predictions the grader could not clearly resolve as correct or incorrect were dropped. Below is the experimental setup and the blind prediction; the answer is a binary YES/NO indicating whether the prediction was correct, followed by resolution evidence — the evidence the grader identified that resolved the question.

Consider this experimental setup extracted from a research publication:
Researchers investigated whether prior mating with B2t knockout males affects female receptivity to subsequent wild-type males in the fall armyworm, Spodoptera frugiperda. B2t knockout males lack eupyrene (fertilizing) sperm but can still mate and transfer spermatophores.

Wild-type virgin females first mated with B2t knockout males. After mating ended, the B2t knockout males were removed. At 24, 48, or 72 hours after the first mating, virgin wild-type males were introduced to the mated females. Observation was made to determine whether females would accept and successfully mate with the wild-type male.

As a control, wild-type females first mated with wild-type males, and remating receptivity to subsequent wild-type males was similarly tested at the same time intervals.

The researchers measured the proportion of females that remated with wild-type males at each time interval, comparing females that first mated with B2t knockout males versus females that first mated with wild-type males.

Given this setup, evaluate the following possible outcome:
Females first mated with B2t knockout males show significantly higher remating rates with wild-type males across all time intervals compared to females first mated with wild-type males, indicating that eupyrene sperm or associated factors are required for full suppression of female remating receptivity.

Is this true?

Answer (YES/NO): NO